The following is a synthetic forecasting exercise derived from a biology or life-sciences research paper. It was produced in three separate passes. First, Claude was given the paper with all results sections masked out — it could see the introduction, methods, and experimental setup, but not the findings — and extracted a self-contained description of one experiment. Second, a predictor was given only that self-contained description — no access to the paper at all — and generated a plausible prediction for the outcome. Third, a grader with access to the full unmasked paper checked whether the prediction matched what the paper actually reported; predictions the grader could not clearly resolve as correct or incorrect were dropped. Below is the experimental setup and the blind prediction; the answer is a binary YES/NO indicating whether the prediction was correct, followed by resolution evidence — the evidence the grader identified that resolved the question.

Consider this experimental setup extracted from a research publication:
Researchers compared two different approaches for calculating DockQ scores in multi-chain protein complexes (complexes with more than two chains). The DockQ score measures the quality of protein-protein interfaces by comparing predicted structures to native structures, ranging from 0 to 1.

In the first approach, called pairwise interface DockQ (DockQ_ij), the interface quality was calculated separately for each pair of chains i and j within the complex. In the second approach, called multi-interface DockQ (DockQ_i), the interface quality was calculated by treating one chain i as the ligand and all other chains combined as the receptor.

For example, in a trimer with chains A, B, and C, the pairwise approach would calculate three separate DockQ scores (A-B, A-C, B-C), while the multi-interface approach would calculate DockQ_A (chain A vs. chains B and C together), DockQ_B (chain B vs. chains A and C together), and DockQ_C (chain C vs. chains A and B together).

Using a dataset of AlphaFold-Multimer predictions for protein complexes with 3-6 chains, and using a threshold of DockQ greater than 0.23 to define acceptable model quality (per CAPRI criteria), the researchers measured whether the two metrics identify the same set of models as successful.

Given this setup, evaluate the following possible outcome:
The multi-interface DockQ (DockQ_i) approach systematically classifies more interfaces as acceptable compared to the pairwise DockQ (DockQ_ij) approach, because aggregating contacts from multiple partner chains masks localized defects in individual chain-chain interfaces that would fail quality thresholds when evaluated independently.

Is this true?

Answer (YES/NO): NO